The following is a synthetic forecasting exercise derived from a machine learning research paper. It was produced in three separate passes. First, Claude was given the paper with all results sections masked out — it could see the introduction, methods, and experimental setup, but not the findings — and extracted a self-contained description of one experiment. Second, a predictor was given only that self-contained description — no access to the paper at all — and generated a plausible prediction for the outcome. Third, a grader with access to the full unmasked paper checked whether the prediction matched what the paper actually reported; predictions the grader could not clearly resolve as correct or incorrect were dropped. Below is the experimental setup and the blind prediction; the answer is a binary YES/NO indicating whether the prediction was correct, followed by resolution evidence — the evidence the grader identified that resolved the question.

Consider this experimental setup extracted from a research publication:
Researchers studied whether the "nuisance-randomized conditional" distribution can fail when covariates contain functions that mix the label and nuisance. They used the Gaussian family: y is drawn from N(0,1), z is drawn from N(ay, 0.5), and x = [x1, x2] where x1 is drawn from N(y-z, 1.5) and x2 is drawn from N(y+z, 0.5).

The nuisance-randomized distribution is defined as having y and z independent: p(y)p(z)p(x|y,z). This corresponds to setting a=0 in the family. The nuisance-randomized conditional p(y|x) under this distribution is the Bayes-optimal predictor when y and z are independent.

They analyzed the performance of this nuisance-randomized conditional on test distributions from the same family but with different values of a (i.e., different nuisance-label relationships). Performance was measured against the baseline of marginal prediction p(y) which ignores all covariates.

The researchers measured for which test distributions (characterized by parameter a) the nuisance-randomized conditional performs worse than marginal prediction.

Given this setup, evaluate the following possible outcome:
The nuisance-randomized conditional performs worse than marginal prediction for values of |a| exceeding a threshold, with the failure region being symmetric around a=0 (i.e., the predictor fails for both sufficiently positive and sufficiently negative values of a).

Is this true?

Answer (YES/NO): NO